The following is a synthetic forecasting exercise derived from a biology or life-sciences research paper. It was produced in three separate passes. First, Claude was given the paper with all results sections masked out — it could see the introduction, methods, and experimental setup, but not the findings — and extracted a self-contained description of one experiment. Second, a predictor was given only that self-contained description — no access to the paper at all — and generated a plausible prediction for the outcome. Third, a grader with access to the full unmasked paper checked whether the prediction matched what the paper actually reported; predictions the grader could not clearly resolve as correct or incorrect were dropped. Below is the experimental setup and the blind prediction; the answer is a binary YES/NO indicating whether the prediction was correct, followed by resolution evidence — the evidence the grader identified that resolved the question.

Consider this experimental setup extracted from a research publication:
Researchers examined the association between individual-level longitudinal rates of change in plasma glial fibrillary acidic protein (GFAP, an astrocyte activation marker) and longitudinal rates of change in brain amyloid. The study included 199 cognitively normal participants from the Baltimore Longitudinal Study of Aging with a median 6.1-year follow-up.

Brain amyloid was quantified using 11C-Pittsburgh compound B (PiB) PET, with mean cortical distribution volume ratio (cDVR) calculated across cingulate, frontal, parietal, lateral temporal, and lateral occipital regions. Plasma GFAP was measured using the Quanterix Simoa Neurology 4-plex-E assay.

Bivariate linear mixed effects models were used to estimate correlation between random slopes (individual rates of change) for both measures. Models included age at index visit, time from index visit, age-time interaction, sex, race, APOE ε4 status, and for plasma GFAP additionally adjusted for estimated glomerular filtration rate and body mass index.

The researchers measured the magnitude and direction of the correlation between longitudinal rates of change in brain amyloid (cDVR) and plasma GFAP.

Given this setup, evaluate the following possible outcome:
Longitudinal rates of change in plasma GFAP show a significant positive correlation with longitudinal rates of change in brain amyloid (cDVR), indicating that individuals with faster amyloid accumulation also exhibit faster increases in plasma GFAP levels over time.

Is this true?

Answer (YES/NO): YES